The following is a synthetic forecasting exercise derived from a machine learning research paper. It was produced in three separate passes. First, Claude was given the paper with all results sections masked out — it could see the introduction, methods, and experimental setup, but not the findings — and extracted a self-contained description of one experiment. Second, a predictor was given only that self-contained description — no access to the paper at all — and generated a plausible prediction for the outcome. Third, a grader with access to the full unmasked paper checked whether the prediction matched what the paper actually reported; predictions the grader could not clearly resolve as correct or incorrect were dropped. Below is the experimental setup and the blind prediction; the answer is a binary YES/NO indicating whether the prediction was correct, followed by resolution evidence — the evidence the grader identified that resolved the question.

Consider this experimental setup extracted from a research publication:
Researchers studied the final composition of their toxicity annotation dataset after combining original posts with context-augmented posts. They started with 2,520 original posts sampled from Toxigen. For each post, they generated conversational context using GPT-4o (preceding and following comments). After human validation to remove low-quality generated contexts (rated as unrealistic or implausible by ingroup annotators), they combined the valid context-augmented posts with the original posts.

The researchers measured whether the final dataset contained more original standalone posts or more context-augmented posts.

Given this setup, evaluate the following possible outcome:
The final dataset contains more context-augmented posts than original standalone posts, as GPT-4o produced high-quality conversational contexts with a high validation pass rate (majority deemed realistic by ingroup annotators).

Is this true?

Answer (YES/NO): YES